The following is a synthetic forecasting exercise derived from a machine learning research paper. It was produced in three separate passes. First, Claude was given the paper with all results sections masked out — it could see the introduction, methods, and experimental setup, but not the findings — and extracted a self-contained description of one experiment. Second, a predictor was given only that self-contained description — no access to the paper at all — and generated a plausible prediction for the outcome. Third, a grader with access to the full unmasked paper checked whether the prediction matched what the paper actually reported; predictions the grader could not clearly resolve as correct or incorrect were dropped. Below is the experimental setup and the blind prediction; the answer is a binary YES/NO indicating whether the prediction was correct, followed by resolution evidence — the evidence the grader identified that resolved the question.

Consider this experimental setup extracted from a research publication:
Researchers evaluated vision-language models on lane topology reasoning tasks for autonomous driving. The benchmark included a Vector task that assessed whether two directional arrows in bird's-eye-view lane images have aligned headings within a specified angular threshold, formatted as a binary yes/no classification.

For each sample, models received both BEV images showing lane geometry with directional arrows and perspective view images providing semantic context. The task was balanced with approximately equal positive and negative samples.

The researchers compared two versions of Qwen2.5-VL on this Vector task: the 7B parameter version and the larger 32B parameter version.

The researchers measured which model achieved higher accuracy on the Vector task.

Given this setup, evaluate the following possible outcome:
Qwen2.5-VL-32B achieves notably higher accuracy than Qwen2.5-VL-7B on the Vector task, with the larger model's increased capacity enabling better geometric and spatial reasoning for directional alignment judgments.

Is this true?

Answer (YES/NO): NO